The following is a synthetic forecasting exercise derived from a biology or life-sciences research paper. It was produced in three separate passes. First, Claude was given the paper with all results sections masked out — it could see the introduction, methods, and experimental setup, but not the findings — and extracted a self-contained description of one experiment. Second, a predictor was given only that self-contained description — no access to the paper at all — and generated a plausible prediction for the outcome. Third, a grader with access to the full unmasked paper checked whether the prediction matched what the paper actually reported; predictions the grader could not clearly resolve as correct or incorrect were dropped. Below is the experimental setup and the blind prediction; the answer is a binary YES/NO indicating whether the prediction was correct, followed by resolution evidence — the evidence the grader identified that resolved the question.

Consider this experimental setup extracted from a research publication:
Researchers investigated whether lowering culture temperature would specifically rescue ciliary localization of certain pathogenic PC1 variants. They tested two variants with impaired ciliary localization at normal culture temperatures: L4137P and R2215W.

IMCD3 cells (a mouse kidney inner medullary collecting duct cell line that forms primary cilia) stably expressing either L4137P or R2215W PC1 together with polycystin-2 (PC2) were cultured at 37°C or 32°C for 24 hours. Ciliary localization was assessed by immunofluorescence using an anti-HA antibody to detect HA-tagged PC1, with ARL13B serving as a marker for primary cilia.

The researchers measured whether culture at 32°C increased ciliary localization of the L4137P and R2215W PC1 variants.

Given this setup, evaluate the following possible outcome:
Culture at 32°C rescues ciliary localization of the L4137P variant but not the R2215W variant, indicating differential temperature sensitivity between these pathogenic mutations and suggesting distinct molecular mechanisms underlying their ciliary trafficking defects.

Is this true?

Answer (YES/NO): NO